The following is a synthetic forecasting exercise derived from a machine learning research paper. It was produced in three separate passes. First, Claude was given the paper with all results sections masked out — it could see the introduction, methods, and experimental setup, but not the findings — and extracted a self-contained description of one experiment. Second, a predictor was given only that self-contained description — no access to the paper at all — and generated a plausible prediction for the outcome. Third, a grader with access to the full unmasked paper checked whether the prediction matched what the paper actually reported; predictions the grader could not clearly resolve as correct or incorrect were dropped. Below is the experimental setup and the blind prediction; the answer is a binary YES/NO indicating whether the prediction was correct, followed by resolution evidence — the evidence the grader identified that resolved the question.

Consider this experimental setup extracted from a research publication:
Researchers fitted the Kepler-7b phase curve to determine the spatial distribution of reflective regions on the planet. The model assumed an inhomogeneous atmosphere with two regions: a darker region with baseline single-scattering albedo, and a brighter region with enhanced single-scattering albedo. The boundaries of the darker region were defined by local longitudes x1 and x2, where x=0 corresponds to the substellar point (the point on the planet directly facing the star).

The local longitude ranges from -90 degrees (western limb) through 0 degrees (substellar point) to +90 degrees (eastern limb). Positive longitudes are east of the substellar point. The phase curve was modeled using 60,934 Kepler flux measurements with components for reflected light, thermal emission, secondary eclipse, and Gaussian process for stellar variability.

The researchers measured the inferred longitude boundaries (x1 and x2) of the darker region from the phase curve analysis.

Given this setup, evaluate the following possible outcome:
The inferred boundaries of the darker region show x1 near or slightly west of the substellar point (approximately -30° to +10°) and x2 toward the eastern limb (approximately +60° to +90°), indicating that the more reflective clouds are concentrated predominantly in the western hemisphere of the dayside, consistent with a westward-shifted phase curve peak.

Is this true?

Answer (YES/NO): NO